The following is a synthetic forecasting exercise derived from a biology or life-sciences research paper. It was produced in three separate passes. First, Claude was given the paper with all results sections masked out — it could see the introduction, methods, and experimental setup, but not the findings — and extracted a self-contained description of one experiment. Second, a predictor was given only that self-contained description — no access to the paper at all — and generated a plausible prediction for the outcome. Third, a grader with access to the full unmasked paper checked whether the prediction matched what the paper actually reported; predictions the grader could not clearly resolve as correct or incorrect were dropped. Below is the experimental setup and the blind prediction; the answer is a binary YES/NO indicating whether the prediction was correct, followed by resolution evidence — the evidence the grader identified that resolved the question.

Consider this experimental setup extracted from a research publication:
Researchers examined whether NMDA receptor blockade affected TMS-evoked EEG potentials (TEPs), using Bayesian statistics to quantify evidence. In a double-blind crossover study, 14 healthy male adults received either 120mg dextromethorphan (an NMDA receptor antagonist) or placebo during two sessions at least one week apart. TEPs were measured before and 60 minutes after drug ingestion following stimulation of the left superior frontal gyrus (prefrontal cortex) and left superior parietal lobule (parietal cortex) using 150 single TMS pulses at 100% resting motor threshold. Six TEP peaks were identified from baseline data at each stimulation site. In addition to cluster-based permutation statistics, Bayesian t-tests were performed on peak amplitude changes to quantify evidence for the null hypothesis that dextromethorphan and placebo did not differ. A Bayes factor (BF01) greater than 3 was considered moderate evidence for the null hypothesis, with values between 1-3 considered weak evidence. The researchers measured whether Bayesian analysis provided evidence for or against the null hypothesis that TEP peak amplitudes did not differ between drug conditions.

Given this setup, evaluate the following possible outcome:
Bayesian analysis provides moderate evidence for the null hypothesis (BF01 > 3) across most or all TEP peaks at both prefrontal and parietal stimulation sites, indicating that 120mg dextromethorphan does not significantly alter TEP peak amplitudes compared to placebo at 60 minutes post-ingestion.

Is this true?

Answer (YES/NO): YES